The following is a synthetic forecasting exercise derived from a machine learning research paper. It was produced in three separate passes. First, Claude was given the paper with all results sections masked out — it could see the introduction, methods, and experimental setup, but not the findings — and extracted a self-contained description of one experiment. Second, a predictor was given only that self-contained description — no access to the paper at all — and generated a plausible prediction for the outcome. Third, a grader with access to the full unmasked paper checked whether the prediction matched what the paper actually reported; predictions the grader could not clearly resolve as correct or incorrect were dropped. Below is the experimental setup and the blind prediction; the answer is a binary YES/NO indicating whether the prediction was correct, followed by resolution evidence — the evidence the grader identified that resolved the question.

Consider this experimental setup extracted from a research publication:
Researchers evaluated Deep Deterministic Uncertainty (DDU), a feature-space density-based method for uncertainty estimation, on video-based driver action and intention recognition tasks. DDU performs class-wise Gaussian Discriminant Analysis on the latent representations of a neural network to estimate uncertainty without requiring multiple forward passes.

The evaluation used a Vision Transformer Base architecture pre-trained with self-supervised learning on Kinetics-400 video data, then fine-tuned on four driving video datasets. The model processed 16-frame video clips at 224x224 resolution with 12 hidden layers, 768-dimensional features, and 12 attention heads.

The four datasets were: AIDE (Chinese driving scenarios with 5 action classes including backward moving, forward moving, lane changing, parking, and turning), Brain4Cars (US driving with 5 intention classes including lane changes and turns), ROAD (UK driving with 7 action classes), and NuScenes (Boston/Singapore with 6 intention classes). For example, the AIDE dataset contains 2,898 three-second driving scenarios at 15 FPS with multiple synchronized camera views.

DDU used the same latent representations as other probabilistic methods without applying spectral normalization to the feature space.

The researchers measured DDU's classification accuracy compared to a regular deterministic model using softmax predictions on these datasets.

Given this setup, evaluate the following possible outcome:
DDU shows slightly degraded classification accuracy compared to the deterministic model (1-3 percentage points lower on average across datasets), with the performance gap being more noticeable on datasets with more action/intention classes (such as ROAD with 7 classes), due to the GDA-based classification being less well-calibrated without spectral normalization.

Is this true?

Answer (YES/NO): NO